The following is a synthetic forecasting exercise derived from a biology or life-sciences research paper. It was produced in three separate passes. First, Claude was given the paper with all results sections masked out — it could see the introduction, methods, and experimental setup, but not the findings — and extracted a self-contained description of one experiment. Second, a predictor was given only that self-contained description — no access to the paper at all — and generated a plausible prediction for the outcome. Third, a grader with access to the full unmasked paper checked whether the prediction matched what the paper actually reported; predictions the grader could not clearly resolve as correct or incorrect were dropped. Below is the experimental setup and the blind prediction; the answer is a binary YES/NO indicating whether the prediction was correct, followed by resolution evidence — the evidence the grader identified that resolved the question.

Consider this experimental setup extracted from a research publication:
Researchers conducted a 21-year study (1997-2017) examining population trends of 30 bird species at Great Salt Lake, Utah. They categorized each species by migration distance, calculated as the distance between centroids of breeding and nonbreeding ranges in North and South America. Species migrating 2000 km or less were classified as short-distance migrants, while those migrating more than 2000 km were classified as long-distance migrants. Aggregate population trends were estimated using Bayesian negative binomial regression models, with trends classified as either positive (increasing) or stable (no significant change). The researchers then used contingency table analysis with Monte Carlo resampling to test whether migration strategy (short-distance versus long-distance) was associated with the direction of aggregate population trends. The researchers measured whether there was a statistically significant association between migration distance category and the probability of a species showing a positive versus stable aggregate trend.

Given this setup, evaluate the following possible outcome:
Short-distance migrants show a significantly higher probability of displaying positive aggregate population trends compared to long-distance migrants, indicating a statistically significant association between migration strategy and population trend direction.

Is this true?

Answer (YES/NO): NO